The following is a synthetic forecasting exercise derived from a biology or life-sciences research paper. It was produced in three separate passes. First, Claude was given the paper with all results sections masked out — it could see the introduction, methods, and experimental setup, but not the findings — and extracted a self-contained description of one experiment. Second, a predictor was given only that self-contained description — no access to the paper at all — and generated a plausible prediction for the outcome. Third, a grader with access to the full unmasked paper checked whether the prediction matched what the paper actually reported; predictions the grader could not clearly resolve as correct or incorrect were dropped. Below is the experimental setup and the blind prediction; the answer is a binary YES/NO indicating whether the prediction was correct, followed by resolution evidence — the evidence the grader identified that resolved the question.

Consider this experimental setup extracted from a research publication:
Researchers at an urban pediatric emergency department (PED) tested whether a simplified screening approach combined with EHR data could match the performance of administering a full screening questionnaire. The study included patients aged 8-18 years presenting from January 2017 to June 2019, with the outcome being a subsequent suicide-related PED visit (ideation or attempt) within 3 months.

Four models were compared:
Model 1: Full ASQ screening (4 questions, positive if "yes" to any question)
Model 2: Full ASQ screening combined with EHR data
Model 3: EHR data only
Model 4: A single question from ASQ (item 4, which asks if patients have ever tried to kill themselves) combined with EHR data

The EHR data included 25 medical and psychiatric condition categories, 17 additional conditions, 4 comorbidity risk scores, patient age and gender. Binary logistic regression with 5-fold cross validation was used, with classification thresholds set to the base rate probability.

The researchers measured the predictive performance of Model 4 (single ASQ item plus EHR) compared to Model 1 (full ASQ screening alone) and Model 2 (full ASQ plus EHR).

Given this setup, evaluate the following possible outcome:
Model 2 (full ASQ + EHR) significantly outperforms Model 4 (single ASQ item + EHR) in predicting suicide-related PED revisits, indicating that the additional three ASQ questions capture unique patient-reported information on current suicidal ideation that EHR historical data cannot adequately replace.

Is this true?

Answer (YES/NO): NO